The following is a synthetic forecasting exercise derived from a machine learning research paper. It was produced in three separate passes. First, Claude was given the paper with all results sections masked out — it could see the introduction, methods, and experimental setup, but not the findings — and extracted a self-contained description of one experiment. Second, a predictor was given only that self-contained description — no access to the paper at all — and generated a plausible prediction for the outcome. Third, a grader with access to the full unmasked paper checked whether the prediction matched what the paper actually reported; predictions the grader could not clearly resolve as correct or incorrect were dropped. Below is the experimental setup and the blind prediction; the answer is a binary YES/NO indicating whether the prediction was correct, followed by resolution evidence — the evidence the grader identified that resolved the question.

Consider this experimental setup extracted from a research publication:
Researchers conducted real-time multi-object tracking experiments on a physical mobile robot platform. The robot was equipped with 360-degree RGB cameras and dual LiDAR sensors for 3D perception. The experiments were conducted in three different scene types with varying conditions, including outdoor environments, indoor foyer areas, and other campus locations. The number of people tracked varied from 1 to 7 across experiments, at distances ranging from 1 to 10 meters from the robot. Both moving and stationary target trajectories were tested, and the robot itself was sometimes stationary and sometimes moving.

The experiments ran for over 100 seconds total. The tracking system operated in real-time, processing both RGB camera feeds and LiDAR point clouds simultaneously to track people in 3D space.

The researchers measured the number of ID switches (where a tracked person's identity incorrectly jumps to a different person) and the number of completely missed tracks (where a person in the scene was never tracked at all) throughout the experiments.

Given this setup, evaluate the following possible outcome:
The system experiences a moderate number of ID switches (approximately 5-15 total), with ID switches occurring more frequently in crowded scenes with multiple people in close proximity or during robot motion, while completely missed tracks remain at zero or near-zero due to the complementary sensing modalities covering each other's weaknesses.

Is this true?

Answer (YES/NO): NO